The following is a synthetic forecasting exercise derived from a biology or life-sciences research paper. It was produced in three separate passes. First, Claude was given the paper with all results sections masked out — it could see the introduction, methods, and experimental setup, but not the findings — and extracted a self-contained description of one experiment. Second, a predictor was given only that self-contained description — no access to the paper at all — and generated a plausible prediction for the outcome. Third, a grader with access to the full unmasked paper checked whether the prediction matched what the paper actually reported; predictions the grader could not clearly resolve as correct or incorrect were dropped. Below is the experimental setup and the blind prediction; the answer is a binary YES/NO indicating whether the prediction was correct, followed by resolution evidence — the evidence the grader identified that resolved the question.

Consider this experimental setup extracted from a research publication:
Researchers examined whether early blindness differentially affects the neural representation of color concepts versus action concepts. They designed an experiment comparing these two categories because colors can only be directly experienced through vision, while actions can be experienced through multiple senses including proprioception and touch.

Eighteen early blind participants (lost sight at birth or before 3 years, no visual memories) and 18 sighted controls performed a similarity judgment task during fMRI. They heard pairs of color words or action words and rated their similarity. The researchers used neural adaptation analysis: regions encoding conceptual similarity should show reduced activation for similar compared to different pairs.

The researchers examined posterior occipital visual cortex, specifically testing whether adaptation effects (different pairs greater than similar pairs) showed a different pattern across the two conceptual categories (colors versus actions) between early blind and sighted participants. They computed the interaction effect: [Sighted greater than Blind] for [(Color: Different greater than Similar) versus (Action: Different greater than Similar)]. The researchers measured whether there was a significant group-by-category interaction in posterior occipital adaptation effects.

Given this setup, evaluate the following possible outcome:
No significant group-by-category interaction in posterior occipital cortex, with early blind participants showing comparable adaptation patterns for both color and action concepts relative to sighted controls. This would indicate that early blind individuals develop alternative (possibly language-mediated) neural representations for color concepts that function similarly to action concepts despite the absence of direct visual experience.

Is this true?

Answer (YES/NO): NO